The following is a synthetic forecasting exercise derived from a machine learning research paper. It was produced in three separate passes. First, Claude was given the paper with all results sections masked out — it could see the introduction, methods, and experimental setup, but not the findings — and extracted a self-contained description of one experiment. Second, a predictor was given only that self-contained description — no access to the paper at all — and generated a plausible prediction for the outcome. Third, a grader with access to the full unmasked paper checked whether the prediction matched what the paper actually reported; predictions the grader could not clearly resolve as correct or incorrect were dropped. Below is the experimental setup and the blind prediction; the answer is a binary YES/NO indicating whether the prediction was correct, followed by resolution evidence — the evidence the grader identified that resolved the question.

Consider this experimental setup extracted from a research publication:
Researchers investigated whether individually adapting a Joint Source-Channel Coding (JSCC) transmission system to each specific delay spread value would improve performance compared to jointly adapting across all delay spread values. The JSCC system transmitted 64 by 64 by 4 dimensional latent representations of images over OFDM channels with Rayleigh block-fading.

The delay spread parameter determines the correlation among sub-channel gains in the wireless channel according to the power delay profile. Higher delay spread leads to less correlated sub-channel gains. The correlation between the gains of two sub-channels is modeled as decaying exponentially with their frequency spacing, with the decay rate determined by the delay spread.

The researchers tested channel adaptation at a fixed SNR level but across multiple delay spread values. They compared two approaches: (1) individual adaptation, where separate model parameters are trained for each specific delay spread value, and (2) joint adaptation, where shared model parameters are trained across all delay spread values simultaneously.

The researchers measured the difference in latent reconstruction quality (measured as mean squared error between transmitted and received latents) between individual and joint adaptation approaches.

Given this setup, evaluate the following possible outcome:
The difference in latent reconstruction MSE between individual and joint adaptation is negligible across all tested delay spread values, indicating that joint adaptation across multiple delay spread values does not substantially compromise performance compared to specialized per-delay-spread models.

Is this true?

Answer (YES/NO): YES